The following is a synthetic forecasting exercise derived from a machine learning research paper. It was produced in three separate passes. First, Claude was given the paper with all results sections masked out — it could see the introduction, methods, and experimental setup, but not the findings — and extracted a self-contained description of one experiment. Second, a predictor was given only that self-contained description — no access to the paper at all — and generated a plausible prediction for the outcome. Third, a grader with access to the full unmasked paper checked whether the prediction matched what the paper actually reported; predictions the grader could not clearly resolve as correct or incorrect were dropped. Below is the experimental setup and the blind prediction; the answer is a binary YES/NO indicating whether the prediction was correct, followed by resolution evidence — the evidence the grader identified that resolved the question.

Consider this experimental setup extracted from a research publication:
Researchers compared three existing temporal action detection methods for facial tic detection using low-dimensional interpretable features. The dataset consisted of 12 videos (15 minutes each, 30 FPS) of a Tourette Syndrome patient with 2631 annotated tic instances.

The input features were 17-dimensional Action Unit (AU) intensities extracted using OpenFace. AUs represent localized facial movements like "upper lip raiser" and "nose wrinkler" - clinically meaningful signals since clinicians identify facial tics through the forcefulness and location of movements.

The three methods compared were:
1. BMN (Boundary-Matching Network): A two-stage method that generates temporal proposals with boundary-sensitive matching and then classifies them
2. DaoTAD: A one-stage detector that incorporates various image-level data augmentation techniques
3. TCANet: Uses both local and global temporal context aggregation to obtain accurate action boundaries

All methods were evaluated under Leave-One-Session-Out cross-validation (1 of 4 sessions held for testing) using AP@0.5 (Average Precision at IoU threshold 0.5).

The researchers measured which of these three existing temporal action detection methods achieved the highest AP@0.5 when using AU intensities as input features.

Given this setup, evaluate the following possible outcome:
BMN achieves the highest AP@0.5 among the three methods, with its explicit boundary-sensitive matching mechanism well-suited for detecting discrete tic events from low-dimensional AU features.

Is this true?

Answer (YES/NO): YES